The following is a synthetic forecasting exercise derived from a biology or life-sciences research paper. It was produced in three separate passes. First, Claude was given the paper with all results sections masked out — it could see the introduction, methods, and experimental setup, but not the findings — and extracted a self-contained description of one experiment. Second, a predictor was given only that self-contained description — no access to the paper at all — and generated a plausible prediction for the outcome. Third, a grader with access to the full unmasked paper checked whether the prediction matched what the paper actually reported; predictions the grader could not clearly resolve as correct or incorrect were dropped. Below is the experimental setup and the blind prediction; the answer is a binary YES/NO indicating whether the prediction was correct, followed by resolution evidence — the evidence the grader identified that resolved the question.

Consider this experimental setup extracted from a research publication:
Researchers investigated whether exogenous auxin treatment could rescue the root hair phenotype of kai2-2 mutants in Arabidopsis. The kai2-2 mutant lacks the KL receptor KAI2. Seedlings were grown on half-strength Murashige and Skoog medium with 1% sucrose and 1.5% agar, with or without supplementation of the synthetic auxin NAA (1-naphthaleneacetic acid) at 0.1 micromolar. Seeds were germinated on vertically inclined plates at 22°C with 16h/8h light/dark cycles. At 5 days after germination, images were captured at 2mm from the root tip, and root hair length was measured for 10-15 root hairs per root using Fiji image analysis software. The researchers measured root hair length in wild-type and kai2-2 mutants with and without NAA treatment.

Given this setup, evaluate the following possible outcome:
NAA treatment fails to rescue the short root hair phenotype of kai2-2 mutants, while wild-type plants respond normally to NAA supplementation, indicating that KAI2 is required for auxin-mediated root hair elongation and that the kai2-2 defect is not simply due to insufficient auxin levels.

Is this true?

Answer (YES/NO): NO